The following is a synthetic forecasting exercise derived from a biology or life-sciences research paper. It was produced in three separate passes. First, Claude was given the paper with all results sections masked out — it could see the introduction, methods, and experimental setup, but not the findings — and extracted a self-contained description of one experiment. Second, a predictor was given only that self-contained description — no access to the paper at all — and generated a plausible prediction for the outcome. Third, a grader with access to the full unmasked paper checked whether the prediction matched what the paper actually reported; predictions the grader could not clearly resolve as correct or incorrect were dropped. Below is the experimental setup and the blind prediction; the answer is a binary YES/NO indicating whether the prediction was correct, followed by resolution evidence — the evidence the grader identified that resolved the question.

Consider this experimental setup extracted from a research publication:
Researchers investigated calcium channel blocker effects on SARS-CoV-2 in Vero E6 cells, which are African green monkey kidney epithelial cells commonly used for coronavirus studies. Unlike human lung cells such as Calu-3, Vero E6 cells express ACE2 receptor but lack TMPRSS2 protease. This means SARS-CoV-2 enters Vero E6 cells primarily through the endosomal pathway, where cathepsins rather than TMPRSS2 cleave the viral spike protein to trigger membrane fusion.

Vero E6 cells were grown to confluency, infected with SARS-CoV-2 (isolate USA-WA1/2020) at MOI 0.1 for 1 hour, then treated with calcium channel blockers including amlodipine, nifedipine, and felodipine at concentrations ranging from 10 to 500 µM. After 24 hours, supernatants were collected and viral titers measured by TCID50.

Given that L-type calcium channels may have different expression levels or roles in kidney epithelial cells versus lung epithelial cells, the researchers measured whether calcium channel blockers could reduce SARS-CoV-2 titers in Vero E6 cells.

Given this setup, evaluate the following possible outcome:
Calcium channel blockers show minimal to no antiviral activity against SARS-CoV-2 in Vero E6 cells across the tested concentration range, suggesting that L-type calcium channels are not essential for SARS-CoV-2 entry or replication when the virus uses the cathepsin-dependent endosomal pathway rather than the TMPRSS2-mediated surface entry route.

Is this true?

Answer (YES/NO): NO